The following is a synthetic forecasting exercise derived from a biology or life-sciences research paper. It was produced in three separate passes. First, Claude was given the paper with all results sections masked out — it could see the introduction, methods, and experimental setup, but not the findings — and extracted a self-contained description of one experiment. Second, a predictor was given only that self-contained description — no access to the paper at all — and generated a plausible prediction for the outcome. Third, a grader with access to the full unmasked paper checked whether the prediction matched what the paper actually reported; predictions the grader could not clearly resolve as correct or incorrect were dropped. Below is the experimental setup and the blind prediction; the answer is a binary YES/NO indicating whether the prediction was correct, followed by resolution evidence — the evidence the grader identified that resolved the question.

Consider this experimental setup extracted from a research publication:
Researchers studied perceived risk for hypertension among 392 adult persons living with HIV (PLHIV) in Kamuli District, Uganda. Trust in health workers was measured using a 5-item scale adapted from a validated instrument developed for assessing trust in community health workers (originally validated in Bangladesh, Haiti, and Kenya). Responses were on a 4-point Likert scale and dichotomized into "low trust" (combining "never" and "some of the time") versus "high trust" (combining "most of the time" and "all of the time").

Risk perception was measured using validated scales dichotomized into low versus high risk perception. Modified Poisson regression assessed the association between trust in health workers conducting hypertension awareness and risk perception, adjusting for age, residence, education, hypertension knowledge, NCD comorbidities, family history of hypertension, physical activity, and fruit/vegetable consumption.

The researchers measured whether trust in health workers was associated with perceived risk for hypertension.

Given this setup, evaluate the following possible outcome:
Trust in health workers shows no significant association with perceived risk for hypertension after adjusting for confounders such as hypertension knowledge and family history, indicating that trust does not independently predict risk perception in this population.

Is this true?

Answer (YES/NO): NO